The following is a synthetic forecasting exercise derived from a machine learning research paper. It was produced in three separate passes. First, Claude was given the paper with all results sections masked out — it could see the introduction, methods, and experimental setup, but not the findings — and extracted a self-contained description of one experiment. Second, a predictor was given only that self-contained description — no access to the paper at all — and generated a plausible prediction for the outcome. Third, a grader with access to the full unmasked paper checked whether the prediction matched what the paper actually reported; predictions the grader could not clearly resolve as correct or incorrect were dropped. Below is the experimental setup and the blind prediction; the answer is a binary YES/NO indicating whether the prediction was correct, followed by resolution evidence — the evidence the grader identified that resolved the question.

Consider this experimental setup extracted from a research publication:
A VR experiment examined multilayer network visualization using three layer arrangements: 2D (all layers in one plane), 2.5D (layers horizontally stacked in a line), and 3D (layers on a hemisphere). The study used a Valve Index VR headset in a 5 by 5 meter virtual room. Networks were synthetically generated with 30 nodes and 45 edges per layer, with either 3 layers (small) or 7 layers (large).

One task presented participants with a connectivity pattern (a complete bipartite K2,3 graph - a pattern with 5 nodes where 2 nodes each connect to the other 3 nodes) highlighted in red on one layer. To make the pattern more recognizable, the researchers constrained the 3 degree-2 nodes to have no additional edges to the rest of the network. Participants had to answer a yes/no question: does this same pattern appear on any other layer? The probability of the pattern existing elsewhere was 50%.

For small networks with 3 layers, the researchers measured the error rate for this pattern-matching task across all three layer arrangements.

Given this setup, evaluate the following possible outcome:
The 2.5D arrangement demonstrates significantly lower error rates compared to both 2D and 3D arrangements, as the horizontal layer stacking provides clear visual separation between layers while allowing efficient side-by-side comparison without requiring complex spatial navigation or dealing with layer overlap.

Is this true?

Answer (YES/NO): NO